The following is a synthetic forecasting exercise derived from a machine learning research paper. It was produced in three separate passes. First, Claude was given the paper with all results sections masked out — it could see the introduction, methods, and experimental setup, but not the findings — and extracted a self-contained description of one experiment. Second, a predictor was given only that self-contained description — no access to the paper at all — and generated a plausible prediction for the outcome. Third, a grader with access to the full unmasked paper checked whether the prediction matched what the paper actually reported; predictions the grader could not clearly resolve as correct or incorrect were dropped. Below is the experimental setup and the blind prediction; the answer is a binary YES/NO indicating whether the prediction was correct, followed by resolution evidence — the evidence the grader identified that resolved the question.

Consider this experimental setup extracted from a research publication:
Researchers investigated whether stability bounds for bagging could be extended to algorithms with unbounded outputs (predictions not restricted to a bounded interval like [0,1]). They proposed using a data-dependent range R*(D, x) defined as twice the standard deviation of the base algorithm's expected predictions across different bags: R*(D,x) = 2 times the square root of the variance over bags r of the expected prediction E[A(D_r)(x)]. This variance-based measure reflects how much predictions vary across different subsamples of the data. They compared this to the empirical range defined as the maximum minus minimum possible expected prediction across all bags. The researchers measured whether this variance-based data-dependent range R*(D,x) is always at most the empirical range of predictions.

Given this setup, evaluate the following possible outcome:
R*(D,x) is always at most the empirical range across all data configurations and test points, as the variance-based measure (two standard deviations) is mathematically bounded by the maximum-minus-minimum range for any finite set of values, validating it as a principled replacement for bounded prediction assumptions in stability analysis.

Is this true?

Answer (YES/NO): YES